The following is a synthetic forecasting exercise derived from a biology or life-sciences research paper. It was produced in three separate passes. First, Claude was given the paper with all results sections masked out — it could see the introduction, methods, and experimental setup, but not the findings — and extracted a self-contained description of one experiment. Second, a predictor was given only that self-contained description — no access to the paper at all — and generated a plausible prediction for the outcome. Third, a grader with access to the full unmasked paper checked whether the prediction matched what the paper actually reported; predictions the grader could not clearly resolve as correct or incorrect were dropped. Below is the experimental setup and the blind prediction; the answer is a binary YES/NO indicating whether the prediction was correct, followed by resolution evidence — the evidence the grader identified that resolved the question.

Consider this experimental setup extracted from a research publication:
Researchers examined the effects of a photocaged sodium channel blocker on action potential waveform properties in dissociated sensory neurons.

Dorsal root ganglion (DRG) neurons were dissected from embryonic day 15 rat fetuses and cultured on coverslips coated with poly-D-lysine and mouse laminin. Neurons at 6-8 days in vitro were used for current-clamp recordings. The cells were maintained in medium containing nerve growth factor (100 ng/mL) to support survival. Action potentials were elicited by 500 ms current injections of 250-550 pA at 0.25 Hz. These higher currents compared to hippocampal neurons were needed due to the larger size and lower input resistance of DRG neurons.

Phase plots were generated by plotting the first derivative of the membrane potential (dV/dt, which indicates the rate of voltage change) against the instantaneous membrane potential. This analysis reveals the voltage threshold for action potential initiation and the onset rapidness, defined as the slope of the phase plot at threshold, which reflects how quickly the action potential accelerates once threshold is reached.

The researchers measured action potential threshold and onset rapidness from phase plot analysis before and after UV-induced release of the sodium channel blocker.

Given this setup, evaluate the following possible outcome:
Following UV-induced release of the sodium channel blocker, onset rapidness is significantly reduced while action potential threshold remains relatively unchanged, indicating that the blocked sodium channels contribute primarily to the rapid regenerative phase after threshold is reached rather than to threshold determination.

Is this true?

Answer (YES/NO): NO